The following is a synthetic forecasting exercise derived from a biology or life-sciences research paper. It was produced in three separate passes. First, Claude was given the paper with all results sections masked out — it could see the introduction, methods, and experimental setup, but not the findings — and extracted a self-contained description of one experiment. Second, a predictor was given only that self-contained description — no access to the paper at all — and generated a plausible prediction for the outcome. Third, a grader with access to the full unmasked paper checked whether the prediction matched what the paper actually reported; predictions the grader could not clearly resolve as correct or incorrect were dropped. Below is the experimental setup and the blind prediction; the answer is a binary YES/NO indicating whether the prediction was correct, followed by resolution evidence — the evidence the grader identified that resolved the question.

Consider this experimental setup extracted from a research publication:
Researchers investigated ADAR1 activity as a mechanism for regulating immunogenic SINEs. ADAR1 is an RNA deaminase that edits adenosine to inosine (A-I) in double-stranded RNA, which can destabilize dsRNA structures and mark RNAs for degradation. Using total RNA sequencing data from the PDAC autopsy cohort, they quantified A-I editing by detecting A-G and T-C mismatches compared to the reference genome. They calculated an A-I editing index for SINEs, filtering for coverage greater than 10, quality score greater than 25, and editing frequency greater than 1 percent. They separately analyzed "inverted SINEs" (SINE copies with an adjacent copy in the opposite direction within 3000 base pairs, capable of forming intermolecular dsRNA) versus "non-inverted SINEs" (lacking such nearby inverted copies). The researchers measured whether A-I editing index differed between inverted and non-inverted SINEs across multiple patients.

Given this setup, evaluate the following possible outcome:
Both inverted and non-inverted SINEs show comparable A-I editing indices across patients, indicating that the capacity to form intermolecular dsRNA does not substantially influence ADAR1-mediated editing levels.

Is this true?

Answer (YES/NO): NO